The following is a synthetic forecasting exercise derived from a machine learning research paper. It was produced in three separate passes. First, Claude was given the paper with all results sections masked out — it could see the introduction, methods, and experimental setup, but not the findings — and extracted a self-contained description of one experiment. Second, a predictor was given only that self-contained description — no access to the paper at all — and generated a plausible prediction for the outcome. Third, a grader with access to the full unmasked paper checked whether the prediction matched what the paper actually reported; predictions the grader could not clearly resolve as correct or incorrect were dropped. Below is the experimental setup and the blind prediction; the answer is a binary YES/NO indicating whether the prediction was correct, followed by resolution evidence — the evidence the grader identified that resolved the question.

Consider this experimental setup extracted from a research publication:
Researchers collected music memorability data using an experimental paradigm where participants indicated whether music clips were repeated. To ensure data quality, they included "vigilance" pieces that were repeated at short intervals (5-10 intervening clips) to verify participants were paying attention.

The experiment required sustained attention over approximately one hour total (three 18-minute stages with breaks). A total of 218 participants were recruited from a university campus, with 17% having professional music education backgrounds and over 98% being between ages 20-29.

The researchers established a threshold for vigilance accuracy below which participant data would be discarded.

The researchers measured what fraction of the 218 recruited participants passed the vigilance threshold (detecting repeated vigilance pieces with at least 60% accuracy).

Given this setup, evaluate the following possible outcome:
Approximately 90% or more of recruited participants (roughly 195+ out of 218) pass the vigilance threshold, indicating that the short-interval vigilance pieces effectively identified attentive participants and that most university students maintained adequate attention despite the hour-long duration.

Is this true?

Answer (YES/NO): NO